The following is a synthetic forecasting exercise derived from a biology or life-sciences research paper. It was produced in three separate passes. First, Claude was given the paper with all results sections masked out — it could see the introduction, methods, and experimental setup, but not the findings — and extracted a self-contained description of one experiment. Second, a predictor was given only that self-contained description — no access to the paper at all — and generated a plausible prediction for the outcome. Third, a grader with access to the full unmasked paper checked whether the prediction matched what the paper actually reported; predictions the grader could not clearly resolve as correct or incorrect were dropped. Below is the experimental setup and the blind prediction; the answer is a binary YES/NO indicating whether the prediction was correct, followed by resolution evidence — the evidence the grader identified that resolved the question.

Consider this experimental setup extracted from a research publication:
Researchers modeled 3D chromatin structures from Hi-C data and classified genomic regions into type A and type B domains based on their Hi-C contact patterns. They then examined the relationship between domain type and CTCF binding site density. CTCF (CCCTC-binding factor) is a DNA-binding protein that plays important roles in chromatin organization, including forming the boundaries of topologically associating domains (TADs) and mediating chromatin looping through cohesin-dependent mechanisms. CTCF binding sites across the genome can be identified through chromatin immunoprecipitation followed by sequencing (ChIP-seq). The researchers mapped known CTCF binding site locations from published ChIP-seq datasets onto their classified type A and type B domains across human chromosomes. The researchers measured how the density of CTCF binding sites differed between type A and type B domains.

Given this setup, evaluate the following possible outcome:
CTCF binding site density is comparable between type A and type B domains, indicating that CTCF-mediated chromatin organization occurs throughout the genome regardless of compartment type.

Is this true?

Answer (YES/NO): NO